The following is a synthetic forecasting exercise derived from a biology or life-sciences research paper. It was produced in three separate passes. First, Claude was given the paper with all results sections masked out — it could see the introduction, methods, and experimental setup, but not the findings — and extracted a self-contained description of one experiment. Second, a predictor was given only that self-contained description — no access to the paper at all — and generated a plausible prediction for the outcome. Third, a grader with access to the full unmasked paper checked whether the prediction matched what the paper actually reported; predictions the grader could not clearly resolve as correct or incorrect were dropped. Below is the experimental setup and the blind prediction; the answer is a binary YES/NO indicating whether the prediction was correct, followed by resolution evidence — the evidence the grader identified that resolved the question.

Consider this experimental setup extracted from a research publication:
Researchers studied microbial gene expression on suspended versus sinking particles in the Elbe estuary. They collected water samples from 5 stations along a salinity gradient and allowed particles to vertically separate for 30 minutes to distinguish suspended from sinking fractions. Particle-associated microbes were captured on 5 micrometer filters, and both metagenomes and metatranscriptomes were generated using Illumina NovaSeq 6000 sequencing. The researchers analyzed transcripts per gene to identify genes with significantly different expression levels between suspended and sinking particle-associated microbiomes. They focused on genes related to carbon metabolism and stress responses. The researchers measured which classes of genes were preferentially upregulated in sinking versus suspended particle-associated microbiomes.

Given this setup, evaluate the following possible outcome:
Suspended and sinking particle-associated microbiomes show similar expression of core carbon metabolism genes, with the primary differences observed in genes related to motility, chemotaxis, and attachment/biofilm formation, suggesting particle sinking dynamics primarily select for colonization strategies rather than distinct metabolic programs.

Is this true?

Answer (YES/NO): NO